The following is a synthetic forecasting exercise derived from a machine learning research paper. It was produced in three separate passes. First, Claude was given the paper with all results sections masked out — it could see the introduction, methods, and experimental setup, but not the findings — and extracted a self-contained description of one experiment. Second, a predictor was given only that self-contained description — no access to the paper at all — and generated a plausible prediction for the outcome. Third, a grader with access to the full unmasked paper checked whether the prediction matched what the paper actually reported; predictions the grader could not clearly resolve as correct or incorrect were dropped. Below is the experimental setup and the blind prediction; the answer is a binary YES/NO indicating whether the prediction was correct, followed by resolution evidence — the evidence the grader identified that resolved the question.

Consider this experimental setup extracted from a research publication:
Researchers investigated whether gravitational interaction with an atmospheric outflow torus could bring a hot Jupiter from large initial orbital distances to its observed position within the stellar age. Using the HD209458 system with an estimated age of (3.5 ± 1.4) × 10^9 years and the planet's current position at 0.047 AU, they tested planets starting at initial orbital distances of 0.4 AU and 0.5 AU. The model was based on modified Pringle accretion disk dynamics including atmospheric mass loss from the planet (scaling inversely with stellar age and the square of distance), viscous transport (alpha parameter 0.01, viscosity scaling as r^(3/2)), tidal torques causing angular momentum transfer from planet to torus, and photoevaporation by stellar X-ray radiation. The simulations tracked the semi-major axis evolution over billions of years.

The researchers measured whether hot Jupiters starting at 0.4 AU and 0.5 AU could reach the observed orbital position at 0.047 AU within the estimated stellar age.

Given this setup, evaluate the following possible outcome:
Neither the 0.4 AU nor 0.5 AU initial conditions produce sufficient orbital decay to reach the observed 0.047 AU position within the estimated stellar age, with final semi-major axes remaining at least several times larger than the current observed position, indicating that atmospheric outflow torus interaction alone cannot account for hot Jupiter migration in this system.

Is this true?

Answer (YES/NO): NO